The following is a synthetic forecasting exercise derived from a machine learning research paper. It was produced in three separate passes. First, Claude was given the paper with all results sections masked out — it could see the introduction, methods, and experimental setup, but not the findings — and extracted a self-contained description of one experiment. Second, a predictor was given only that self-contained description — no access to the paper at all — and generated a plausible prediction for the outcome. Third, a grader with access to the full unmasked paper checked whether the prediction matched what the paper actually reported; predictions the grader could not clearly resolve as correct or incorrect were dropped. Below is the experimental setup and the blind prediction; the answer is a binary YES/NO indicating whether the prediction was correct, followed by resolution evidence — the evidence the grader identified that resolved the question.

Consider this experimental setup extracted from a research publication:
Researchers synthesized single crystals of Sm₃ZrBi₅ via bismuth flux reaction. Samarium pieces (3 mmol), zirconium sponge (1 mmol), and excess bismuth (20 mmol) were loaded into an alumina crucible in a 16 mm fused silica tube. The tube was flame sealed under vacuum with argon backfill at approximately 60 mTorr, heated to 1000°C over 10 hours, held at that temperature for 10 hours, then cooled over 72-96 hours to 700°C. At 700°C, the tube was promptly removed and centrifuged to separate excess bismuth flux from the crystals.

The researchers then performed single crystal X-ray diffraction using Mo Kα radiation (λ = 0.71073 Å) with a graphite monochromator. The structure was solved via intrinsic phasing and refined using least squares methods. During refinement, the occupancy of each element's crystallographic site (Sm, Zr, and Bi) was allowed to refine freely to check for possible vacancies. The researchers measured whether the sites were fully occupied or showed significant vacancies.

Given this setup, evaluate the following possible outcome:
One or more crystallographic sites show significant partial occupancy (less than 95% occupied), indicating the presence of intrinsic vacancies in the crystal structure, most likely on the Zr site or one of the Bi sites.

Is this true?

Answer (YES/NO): NO